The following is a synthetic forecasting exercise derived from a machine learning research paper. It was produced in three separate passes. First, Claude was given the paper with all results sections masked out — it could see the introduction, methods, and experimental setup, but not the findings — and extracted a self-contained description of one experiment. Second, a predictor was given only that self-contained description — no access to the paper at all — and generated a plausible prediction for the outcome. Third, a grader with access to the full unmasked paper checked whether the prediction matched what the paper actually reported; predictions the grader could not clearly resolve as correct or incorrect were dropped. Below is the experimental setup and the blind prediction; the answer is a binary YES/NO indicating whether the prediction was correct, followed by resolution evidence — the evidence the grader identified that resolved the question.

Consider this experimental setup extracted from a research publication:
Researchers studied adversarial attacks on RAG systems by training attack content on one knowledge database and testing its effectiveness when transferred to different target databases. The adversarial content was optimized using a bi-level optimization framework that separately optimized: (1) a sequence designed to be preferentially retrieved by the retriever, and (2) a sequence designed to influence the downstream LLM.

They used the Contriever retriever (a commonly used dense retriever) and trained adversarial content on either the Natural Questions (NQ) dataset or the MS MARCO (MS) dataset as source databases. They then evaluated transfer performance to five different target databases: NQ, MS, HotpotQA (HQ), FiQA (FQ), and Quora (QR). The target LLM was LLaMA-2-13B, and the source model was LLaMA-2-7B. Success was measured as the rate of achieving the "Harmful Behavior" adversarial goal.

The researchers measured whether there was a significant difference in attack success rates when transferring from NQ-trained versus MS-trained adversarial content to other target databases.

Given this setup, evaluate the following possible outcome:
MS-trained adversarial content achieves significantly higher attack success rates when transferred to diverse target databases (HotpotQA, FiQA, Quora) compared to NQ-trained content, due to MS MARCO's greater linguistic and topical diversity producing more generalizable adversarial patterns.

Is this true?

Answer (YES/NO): NO